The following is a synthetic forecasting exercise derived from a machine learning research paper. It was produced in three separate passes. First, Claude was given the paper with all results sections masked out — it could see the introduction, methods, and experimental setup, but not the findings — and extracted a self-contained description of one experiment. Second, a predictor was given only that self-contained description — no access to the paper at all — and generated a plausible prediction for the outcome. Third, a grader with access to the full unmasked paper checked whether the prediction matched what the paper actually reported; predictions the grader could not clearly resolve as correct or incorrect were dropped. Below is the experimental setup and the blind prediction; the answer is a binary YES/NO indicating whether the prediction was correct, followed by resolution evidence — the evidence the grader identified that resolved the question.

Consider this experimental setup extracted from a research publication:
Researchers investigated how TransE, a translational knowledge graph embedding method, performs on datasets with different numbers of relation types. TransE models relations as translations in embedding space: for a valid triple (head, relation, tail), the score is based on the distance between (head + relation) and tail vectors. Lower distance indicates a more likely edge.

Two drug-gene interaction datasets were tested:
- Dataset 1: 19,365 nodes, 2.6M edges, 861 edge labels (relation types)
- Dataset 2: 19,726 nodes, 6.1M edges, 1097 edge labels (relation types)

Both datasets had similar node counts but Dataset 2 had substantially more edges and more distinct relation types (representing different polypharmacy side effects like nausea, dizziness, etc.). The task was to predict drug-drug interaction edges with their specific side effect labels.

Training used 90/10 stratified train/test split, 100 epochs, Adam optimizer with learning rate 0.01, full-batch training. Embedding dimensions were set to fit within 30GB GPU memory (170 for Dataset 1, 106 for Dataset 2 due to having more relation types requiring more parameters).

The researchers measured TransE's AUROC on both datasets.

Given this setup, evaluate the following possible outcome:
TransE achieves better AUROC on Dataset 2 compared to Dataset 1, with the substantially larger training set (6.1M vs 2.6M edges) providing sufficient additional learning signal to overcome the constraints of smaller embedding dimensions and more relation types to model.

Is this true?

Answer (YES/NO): NO